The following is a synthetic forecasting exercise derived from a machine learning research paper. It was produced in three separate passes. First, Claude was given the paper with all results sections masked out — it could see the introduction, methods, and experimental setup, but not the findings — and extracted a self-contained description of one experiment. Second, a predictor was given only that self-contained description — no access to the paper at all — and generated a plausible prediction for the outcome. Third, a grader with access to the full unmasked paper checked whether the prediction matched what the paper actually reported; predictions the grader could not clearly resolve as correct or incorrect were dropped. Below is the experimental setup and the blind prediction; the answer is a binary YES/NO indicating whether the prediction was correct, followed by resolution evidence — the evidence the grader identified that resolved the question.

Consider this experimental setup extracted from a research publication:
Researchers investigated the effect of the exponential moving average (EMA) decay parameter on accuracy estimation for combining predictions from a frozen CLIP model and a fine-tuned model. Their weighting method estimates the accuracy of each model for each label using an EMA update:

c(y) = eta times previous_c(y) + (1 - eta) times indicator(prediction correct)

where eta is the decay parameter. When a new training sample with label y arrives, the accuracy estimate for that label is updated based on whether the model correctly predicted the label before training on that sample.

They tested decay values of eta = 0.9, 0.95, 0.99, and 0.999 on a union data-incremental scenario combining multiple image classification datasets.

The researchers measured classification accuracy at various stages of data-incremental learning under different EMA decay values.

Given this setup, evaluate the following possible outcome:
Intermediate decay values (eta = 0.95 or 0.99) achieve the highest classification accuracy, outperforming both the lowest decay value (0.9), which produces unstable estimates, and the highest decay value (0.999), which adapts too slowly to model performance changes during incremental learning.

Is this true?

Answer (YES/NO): NO